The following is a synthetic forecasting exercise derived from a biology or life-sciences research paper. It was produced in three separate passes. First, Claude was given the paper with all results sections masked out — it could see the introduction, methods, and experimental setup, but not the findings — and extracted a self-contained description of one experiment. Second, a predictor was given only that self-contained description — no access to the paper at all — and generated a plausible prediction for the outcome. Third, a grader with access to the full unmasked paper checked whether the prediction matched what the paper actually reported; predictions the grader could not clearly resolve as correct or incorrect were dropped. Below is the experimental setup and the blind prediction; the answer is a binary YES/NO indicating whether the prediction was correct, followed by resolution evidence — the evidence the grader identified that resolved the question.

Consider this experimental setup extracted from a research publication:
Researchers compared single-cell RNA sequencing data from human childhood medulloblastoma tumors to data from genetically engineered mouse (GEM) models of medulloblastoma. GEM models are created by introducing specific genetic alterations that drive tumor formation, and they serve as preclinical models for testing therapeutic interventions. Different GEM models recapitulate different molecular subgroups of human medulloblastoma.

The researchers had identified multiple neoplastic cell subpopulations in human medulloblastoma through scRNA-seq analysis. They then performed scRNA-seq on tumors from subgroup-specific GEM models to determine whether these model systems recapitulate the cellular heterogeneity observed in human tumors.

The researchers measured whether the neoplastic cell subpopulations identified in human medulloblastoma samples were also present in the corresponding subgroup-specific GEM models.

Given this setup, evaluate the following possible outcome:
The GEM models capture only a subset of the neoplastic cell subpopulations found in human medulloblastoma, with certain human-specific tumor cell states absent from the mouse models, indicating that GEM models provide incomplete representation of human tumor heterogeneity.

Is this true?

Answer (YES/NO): NO